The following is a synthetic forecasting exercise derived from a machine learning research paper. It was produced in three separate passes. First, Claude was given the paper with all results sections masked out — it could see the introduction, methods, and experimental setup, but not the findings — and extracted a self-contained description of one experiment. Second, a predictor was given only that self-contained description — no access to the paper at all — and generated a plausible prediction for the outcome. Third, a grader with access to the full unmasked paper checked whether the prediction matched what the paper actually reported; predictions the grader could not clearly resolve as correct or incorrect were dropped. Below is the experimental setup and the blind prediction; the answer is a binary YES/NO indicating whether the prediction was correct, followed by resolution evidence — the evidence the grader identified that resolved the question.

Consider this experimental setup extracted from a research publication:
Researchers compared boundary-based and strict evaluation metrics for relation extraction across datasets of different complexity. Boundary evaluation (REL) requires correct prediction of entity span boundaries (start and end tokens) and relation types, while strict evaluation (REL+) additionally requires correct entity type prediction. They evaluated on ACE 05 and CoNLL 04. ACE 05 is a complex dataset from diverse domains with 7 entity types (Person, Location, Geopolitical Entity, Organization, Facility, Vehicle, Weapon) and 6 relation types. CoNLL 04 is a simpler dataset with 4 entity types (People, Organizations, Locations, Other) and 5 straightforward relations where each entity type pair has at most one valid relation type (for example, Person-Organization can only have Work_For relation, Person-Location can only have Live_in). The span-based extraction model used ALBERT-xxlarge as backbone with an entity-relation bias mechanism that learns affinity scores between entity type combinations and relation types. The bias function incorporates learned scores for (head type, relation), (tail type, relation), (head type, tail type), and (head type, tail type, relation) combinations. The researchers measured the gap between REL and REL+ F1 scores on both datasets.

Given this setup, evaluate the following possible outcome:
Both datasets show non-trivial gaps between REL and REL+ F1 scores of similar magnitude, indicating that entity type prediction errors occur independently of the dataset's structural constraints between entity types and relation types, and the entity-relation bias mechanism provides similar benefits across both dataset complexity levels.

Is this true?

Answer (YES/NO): NO